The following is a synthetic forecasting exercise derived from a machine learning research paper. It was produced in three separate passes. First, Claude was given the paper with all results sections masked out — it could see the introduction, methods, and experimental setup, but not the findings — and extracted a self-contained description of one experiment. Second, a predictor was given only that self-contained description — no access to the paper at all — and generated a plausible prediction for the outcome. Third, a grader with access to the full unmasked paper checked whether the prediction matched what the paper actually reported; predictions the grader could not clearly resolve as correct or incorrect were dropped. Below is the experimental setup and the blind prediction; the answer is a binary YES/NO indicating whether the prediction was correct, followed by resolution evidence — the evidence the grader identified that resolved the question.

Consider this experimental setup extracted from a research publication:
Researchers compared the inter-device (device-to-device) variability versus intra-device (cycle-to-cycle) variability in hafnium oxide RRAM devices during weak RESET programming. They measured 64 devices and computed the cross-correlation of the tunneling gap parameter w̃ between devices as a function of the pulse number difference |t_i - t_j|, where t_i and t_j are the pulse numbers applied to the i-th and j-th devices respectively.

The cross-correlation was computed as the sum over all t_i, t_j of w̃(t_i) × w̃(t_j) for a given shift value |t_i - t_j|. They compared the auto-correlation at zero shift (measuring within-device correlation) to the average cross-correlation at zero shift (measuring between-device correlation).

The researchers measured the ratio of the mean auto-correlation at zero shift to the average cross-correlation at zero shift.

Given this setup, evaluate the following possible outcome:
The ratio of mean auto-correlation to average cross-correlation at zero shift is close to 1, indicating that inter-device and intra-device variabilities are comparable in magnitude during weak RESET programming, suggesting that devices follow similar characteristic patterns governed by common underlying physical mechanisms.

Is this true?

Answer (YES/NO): NO